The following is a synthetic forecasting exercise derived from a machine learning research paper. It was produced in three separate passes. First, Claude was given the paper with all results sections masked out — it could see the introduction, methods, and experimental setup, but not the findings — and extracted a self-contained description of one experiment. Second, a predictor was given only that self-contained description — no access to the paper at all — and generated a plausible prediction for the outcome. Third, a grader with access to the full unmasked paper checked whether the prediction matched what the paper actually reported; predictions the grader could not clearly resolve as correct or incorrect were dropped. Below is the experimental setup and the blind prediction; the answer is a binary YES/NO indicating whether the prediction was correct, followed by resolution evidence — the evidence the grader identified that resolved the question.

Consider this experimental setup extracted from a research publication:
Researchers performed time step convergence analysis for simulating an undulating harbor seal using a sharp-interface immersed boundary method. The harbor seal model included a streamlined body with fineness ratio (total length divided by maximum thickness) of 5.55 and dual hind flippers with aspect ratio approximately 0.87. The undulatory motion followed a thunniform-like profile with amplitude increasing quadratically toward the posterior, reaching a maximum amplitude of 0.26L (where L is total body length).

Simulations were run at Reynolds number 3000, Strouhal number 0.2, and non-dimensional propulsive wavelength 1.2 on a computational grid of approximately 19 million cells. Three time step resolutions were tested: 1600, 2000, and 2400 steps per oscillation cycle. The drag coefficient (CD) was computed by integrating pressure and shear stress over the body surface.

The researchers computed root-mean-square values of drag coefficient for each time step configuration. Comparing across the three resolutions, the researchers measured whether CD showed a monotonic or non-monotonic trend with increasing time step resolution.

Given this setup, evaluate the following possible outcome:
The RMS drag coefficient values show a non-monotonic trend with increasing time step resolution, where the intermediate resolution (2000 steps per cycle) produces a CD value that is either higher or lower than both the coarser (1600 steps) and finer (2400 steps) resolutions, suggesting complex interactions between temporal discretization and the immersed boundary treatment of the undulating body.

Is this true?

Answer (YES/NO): NO